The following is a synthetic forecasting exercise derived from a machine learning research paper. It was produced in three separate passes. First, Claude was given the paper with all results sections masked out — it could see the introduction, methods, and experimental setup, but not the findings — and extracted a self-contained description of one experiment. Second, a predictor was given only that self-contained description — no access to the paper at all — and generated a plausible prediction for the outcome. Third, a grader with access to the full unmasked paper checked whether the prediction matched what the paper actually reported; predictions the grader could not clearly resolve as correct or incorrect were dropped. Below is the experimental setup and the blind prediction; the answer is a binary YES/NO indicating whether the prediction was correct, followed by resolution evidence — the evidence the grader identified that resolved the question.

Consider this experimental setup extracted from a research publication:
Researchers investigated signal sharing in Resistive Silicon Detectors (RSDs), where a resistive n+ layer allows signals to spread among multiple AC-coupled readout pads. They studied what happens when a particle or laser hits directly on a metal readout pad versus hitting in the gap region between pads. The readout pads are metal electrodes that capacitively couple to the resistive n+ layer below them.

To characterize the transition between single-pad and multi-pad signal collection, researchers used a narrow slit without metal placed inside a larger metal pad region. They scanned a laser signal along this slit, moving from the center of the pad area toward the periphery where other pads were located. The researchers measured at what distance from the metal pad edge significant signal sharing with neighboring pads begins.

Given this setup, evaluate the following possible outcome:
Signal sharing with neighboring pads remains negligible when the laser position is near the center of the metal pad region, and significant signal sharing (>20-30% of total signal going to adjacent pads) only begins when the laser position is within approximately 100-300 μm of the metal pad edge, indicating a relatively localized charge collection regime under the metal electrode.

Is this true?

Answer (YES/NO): NO